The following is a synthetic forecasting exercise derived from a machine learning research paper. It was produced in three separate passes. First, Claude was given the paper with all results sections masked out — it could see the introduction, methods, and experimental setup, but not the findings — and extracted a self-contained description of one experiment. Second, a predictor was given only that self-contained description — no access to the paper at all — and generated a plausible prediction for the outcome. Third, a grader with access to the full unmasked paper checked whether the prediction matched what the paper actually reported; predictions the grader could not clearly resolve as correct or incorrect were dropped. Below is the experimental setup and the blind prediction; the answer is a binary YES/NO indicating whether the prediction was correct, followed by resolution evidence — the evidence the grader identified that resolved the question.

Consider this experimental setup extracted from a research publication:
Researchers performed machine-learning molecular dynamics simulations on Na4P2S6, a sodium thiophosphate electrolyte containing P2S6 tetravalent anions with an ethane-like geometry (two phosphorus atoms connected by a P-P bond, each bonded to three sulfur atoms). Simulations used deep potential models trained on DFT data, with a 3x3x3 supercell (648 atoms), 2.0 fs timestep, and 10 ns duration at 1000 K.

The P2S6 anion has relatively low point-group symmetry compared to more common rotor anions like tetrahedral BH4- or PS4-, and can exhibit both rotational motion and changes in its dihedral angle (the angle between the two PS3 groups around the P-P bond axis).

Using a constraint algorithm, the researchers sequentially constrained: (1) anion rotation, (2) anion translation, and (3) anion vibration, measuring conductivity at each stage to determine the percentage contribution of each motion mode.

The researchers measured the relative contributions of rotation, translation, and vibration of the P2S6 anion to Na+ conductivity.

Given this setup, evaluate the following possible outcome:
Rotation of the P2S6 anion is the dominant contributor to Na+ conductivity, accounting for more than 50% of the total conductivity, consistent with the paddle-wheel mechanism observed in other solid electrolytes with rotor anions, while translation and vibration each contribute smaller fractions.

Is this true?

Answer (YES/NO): NO